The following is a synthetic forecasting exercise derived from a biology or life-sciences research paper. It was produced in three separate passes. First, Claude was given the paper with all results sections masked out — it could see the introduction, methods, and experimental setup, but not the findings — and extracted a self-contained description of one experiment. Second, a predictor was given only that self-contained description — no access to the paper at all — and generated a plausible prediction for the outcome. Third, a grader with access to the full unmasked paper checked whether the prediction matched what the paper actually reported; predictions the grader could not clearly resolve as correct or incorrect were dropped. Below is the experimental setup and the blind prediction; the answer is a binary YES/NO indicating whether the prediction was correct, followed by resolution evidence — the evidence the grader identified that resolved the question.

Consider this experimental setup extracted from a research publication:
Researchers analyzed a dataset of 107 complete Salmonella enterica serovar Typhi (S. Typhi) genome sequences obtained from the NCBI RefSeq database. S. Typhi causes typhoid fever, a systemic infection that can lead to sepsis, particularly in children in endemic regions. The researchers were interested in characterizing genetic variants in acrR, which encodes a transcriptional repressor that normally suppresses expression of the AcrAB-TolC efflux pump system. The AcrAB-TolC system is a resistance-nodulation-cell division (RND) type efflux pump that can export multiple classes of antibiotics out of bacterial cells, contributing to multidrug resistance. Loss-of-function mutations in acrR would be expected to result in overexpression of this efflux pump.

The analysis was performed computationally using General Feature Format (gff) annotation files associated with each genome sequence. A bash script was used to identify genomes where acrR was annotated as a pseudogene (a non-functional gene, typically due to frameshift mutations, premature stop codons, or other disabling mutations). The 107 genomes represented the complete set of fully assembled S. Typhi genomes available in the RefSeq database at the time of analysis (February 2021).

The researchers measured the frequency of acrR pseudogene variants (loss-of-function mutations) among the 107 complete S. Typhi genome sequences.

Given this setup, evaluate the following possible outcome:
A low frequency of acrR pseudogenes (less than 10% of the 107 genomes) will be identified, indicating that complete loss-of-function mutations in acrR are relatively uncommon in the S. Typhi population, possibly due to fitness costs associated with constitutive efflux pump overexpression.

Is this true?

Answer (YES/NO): YES